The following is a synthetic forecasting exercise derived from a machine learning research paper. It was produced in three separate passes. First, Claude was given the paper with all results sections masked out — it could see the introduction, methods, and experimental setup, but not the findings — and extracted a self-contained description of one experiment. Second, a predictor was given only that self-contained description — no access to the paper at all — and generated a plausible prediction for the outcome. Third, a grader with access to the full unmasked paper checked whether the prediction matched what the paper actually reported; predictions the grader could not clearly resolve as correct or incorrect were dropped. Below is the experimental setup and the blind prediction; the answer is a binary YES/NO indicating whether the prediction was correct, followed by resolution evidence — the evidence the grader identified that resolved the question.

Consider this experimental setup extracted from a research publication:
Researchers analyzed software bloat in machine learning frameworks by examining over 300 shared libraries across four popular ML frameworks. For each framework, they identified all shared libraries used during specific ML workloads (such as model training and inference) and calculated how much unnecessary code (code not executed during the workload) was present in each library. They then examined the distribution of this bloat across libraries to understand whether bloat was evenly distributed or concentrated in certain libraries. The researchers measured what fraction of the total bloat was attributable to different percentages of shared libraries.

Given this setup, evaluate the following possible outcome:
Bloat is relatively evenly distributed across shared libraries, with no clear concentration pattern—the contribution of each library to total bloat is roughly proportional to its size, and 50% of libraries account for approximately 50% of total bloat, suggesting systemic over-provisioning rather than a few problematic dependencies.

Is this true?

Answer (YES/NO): NO